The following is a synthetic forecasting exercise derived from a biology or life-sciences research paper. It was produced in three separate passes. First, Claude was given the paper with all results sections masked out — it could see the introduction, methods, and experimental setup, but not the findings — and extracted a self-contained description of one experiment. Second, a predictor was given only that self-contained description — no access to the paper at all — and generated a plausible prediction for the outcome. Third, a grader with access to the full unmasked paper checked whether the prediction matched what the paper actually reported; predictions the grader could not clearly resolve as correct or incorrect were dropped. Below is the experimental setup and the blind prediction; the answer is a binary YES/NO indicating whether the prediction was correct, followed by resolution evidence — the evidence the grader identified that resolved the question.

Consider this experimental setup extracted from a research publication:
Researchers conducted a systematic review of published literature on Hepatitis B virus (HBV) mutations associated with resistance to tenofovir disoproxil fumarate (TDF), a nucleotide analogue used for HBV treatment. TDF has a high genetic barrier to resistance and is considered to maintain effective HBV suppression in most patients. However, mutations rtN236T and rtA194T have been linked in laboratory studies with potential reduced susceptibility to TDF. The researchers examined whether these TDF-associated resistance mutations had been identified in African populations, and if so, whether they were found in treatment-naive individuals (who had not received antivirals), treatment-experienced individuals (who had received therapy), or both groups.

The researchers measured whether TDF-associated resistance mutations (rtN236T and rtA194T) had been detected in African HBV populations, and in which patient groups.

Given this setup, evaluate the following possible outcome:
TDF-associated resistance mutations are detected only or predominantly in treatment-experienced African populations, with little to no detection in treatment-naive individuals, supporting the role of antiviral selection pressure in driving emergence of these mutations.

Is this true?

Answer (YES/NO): NO